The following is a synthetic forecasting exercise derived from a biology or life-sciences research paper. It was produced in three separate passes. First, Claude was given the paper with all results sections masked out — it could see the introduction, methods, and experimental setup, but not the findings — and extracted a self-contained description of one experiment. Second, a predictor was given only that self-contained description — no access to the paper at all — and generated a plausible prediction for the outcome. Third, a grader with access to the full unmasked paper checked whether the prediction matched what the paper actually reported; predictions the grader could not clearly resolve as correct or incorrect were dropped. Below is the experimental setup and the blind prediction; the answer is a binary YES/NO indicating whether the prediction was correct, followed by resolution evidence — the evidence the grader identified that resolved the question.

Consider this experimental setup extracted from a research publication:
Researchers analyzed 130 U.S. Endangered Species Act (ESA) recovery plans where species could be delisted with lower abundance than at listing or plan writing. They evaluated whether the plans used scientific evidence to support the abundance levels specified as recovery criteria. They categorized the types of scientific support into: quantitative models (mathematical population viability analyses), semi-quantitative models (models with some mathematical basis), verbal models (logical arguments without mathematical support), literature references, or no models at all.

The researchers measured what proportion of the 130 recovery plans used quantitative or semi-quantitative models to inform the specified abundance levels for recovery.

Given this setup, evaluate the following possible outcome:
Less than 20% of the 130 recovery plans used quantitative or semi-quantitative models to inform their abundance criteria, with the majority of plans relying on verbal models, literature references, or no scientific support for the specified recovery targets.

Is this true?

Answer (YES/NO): YES